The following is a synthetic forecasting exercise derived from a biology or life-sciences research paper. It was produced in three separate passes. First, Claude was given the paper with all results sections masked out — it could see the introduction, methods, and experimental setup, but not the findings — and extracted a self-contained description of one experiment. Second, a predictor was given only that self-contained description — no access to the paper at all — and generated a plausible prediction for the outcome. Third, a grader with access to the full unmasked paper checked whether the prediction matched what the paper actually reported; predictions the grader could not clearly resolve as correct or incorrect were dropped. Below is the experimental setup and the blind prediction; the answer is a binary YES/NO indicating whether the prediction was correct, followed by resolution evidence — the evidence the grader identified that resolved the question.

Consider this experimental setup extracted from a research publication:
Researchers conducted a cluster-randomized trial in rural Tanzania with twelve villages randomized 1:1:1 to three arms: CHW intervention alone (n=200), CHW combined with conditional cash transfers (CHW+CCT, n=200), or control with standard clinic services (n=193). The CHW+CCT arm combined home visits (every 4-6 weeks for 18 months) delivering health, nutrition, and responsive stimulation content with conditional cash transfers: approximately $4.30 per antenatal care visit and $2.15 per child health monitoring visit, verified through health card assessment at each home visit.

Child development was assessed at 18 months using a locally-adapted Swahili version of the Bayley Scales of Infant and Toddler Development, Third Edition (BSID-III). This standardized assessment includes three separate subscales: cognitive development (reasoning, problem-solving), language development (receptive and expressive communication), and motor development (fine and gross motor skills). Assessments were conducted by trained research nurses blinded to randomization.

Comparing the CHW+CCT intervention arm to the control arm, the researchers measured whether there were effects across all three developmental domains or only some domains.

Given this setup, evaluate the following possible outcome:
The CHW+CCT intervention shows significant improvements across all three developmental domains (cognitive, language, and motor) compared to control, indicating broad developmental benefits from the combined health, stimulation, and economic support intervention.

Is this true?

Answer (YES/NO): YES